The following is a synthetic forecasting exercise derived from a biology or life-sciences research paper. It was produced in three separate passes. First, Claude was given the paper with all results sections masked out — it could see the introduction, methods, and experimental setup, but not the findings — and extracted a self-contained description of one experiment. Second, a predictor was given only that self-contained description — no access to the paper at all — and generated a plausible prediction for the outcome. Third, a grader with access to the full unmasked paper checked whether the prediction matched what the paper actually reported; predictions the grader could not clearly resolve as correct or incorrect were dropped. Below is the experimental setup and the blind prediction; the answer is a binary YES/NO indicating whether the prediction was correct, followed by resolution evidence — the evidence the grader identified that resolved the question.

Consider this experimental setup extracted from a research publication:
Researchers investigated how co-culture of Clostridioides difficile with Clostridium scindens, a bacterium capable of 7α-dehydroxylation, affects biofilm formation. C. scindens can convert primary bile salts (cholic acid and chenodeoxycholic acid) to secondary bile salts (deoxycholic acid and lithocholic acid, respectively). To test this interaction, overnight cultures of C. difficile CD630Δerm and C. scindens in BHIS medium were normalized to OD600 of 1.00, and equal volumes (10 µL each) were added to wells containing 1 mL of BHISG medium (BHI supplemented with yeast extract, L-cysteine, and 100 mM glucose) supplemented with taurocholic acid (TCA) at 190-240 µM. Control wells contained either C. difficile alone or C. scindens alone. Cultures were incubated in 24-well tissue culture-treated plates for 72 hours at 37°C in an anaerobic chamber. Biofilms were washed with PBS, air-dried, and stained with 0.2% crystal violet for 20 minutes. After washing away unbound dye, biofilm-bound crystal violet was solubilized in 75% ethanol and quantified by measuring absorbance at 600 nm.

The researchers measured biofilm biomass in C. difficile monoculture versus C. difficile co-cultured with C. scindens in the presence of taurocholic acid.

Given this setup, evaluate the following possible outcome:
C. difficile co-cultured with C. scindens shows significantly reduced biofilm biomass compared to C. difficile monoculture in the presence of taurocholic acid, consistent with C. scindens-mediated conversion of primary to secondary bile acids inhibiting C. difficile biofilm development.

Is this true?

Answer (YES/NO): NO